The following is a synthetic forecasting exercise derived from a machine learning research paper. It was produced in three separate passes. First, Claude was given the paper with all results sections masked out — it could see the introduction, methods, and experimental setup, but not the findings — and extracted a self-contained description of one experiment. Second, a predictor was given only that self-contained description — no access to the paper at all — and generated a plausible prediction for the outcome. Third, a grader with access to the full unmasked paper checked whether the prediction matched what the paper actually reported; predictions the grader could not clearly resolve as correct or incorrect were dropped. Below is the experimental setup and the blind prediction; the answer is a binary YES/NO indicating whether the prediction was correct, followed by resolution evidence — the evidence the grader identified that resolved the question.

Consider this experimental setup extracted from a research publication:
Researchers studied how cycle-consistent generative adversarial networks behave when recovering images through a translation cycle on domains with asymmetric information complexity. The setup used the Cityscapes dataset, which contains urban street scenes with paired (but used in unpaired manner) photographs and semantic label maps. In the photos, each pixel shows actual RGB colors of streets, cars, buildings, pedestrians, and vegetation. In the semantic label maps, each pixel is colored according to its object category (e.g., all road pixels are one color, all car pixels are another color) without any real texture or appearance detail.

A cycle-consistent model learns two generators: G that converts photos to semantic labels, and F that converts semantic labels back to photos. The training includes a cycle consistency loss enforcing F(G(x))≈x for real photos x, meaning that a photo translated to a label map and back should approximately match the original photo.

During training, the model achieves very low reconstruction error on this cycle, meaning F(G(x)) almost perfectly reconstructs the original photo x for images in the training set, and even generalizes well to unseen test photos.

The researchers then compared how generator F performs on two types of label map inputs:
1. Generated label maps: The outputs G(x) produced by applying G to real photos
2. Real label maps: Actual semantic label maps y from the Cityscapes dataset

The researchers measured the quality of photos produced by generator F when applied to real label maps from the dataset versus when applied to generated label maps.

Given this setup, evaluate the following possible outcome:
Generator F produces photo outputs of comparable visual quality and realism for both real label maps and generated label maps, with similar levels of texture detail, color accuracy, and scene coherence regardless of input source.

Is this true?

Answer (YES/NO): NO